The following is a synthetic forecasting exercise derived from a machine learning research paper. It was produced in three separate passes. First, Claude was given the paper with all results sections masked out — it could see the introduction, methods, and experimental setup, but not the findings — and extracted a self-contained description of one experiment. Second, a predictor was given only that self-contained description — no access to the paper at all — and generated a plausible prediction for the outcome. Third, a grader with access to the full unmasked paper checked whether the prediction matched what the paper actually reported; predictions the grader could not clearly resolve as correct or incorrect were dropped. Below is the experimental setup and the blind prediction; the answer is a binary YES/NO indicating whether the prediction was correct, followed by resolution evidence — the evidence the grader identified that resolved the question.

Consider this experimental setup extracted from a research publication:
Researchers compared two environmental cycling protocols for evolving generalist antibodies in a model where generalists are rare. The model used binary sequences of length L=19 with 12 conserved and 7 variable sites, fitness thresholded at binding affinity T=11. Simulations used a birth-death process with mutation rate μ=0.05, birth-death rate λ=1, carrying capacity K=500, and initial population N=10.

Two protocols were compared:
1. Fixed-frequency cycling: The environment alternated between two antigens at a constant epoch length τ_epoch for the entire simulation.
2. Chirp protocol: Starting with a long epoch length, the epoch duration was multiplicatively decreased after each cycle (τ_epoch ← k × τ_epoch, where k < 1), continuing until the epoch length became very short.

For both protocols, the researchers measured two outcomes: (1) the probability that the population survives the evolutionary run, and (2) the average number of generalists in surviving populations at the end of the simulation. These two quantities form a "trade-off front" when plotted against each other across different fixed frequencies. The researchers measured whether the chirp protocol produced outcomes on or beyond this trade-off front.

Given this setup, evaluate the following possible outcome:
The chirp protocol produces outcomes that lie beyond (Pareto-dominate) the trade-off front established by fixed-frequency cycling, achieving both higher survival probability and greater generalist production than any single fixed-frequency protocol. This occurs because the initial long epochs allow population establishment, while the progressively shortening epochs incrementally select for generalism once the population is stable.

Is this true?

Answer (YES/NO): YES